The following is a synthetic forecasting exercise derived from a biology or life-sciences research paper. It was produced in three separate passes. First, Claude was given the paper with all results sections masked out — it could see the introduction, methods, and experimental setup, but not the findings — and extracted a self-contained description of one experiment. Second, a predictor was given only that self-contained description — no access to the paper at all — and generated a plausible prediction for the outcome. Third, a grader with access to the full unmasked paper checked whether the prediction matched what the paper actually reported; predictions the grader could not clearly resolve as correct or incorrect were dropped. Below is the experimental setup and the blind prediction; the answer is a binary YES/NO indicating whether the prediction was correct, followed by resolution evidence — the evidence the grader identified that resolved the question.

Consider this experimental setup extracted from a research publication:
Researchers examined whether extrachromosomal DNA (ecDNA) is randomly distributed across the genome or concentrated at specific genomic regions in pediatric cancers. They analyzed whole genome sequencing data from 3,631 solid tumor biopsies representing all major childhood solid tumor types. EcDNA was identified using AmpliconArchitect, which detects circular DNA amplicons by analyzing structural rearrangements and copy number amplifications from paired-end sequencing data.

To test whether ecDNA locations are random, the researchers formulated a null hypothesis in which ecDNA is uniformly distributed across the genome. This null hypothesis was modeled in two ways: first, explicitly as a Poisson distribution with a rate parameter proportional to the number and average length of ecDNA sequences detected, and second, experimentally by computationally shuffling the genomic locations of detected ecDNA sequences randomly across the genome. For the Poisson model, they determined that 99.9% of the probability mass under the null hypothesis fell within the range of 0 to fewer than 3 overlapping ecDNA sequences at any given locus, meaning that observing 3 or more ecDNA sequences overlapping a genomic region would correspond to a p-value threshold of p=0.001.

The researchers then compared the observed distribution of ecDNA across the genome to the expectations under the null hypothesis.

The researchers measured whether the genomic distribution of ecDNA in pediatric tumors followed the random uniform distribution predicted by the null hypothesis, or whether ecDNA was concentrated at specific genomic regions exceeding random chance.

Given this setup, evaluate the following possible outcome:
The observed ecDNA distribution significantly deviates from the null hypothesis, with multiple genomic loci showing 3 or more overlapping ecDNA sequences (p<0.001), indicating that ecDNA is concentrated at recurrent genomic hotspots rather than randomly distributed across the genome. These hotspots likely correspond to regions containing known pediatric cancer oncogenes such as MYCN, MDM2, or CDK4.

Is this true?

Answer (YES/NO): YES